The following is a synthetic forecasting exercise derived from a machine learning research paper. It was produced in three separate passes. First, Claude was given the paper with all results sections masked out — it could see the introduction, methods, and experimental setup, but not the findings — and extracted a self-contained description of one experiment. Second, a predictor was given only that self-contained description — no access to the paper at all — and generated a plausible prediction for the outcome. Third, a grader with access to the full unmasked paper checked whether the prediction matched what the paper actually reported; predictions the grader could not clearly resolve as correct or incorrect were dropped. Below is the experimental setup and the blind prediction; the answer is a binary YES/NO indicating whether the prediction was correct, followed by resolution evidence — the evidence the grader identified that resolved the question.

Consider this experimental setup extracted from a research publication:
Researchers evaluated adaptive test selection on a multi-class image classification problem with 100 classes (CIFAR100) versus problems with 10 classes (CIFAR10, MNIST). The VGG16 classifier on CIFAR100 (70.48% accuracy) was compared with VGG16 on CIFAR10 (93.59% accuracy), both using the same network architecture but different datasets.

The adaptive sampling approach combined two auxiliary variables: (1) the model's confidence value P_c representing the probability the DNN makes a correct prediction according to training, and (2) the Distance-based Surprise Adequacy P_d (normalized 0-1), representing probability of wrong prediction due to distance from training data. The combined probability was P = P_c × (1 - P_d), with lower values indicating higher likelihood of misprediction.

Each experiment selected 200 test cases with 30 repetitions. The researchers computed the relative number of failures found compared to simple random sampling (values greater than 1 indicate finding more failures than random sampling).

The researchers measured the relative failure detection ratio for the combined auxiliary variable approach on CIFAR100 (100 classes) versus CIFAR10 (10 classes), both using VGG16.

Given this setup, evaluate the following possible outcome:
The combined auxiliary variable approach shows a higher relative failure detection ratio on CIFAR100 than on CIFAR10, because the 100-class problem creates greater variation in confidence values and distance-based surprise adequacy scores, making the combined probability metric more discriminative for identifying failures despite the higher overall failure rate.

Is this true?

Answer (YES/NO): NO